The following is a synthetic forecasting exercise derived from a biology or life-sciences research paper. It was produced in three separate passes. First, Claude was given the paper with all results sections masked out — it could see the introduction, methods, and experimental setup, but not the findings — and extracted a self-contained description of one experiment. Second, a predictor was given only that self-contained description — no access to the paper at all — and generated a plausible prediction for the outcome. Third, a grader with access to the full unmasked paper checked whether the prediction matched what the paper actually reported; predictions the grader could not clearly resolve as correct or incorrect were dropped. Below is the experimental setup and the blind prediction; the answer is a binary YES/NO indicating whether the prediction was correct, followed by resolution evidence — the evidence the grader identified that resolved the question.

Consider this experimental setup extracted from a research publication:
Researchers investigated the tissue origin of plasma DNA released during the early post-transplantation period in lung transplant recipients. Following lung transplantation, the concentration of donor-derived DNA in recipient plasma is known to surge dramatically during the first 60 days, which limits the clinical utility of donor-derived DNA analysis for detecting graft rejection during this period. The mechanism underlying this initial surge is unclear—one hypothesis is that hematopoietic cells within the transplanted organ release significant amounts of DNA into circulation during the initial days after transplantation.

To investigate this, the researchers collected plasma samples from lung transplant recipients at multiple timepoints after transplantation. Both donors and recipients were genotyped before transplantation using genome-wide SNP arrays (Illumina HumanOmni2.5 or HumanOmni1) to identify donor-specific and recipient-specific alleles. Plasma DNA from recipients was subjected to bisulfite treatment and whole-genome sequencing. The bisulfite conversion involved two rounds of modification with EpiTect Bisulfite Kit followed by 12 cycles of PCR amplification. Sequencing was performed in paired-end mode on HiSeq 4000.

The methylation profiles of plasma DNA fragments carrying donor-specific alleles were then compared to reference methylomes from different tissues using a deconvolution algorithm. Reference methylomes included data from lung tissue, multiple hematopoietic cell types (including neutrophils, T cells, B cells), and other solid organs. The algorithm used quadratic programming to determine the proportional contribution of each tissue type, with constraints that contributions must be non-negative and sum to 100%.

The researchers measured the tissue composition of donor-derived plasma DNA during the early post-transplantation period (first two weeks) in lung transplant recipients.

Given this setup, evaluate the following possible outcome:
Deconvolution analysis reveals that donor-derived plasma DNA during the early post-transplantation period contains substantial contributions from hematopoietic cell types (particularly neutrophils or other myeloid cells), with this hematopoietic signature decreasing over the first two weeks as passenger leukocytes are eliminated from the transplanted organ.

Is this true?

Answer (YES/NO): YES